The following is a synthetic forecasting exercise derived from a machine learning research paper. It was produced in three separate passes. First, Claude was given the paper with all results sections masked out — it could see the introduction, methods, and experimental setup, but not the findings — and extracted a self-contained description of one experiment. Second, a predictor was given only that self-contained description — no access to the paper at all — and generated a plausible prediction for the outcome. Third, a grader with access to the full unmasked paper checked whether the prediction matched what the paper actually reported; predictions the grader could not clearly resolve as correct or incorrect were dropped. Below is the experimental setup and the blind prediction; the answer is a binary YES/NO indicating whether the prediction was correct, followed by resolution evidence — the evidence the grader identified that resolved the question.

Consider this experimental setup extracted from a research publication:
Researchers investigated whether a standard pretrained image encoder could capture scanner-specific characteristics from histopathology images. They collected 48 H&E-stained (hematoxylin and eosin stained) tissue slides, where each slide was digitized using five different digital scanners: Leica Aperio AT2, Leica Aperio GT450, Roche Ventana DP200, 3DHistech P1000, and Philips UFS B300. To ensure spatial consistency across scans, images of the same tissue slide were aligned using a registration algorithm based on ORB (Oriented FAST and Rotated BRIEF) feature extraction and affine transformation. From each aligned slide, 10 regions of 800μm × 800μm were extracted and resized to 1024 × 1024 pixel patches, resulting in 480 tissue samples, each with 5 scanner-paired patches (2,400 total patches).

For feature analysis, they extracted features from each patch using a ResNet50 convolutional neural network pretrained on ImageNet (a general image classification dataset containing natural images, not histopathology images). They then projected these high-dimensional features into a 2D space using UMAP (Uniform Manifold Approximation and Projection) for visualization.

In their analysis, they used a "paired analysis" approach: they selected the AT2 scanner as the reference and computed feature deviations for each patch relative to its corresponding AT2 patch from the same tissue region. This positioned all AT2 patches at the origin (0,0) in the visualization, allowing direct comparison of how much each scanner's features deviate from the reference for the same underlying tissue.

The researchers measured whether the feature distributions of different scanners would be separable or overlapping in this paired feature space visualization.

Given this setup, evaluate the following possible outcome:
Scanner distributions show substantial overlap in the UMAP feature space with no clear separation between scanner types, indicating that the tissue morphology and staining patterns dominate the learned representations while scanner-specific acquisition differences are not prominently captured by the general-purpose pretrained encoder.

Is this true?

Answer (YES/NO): NO